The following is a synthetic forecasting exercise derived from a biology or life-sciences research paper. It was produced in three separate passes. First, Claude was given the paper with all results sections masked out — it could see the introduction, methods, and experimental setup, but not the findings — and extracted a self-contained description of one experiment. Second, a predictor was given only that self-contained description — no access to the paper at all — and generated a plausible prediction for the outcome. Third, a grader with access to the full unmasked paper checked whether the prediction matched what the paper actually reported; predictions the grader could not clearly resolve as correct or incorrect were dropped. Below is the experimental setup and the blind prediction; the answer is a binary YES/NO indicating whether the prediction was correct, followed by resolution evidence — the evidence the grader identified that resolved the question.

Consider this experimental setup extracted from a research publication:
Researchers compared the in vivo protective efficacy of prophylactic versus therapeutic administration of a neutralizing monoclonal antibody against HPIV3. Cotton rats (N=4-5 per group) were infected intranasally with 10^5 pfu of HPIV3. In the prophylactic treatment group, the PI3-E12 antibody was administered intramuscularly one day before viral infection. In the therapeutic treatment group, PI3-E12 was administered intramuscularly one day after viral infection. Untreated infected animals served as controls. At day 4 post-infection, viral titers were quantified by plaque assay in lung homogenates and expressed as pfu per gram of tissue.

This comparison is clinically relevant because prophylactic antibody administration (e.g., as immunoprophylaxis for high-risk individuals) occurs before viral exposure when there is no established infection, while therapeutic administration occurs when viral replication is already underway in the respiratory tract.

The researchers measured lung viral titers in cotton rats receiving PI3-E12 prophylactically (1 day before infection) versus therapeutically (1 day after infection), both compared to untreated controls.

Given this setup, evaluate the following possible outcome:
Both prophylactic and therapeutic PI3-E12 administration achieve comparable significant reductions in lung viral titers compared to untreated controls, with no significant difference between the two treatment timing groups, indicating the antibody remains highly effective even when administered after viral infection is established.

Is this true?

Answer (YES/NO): NO